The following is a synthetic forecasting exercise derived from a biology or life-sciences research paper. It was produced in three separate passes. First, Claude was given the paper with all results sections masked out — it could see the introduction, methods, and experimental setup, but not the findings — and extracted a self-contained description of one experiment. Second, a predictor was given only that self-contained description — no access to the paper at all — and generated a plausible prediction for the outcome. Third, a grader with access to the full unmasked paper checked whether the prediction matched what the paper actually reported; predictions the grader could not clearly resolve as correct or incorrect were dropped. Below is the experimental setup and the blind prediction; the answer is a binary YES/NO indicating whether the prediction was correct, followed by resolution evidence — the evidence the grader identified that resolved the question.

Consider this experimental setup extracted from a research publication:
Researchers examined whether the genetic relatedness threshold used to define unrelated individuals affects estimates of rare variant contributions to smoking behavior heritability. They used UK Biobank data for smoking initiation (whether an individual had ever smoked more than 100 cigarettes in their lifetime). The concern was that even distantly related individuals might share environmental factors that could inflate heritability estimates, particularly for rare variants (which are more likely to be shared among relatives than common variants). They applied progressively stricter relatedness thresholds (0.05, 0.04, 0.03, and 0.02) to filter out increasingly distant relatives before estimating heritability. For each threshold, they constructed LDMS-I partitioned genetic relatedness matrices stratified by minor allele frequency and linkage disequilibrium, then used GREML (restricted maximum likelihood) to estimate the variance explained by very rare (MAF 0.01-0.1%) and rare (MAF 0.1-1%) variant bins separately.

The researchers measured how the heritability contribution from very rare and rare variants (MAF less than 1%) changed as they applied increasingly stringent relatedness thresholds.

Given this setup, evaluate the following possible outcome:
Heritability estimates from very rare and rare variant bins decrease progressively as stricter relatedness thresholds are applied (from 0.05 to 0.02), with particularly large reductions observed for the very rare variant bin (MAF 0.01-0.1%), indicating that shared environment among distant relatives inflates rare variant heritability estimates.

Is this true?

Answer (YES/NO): NO